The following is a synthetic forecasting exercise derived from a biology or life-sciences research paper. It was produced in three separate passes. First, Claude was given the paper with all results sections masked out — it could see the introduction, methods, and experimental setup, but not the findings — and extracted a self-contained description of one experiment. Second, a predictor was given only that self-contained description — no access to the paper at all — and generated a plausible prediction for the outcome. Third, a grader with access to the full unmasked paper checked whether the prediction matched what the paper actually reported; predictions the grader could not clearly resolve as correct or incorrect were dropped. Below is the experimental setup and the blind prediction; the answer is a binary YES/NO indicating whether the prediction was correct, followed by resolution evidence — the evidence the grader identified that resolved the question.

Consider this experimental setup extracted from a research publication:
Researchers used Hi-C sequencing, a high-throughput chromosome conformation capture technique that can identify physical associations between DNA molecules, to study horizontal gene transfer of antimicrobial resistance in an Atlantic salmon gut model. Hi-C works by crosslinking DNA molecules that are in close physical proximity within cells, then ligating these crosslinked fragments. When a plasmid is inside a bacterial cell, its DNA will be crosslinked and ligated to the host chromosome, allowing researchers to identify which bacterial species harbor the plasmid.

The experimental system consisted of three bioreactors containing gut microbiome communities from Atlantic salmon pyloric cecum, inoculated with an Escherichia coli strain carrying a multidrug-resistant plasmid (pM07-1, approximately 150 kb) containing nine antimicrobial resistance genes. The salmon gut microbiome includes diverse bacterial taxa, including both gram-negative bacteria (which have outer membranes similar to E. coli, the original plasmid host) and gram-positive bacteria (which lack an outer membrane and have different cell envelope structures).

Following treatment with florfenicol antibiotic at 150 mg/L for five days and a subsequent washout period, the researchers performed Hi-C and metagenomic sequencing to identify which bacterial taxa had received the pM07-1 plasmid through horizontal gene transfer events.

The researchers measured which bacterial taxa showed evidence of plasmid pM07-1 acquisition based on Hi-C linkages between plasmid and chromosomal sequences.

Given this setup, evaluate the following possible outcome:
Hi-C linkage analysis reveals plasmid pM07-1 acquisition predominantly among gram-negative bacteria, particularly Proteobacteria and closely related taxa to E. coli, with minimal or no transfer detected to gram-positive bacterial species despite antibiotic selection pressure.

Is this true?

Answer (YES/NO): NO